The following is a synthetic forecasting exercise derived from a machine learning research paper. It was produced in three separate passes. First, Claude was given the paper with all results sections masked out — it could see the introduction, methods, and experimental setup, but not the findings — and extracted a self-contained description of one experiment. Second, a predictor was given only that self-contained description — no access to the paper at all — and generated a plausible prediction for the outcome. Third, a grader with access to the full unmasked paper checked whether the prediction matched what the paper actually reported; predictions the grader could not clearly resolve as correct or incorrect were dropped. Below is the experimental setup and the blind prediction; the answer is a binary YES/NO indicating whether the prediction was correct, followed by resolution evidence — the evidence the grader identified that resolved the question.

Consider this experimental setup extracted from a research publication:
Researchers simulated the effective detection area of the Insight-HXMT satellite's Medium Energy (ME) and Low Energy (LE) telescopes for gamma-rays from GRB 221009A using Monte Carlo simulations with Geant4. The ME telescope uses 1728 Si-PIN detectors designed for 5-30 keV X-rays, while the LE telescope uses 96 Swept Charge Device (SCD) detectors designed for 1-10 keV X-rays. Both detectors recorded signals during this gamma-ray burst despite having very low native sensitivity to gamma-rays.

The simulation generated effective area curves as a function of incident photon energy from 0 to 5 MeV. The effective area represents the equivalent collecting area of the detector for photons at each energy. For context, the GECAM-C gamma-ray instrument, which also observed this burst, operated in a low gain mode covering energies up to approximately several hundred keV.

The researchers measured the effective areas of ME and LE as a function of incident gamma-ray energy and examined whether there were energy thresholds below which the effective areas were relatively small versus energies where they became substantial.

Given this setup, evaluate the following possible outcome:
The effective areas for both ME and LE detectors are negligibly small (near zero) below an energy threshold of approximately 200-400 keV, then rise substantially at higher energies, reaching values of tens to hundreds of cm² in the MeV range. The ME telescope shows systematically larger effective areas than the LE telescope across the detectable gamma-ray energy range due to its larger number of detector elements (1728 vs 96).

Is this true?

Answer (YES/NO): NO